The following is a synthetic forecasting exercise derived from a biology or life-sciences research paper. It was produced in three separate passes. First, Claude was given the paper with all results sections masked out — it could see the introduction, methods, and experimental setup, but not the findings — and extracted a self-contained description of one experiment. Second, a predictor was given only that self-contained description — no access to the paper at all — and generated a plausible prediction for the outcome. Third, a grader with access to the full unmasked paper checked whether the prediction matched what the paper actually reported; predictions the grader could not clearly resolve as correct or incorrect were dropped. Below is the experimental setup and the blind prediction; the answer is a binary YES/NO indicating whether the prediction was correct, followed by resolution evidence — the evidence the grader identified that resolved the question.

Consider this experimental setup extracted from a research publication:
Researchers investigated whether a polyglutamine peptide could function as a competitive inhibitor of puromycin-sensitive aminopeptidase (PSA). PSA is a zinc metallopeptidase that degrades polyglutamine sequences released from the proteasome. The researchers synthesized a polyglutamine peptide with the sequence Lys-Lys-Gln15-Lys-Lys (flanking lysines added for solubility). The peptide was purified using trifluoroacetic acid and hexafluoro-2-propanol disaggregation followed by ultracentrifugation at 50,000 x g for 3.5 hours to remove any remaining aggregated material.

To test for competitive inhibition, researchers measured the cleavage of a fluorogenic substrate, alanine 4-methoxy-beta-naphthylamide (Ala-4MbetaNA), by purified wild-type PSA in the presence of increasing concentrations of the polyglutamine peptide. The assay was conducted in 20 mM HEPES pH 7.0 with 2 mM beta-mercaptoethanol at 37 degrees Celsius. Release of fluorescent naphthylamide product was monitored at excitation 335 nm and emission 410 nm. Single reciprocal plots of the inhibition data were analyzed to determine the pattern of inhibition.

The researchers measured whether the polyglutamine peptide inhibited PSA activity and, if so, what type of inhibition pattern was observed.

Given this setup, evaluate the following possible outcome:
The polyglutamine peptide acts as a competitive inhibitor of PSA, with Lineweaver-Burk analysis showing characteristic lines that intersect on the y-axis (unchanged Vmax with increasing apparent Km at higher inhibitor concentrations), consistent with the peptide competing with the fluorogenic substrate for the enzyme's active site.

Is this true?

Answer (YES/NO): YES